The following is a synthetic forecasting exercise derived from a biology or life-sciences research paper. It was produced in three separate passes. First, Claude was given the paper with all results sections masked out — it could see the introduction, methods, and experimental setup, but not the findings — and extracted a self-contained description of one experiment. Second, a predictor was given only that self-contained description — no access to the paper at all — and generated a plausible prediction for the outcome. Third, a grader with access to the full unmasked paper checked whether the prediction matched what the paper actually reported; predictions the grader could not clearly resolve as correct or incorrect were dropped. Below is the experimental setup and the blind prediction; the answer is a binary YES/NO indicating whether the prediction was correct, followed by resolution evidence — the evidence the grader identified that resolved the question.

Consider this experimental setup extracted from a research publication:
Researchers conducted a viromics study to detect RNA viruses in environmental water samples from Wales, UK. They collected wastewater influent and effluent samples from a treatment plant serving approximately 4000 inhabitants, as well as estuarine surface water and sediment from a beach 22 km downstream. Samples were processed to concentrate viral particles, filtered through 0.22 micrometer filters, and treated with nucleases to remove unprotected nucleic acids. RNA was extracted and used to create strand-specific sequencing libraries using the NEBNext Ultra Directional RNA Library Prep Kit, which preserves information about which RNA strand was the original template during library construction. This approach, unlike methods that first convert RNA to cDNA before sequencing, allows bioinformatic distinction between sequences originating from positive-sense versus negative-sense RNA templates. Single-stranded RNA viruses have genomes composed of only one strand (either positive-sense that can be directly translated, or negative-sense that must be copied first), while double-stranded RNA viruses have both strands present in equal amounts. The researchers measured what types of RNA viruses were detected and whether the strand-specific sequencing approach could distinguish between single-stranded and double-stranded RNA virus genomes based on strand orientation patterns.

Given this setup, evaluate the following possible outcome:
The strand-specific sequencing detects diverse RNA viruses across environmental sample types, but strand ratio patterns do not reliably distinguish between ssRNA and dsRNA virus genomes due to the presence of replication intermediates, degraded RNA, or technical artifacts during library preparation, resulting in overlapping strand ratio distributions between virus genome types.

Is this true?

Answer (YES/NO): NO